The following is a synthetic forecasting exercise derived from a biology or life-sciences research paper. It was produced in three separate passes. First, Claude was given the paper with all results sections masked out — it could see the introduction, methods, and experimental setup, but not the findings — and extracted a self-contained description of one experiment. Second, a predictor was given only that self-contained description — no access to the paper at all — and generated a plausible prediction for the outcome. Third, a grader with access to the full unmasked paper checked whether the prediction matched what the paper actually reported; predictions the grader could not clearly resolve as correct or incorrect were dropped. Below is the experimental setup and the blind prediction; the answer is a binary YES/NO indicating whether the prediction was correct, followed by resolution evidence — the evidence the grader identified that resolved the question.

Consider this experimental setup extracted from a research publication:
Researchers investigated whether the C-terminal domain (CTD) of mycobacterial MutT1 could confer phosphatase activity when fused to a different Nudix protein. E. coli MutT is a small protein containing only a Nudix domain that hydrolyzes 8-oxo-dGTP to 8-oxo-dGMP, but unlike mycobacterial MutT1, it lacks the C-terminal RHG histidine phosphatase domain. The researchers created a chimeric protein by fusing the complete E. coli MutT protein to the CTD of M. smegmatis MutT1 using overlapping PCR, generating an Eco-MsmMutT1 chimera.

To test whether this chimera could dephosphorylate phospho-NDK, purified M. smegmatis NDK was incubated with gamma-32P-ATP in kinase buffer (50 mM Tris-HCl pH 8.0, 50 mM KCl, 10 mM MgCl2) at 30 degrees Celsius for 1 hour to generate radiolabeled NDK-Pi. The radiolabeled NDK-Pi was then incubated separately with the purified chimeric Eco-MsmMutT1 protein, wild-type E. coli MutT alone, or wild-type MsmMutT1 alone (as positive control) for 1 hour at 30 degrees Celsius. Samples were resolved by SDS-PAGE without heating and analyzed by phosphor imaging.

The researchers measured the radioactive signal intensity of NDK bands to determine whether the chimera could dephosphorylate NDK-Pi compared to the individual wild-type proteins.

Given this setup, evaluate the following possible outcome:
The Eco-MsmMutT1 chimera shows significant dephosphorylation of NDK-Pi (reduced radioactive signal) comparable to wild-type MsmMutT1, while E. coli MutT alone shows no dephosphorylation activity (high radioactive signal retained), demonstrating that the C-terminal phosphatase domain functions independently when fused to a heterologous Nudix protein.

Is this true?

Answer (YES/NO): NO